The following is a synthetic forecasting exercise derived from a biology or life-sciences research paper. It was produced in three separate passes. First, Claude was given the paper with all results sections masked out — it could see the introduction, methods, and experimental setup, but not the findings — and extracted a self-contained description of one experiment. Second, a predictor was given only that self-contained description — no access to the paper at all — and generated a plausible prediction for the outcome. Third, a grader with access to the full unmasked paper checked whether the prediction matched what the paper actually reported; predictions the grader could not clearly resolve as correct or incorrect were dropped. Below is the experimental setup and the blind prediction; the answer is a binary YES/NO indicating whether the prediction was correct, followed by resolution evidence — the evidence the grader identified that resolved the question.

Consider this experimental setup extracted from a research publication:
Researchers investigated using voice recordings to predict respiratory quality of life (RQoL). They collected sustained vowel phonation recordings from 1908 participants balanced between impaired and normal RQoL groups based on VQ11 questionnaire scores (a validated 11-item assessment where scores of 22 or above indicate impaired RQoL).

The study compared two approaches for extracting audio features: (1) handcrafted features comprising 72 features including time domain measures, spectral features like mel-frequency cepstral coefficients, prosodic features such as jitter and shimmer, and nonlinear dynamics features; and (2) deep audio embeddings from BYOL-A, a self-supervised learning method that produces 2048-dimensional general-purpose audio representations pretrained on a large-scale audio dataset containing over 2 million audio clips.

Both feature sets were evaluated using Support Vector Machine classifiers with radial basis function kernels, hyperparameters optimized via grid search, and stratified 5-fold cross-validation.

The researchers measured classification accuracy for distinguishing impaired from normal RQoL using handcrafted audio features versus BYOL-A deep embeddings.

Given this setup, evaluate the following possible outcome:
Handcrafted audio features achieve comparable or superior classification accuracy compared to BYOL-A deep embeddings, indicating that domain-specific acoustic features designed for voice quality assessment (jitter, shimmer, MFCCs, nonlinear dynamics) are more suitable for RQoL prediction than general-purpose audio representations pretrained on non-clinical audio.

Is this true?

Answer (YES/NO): NO